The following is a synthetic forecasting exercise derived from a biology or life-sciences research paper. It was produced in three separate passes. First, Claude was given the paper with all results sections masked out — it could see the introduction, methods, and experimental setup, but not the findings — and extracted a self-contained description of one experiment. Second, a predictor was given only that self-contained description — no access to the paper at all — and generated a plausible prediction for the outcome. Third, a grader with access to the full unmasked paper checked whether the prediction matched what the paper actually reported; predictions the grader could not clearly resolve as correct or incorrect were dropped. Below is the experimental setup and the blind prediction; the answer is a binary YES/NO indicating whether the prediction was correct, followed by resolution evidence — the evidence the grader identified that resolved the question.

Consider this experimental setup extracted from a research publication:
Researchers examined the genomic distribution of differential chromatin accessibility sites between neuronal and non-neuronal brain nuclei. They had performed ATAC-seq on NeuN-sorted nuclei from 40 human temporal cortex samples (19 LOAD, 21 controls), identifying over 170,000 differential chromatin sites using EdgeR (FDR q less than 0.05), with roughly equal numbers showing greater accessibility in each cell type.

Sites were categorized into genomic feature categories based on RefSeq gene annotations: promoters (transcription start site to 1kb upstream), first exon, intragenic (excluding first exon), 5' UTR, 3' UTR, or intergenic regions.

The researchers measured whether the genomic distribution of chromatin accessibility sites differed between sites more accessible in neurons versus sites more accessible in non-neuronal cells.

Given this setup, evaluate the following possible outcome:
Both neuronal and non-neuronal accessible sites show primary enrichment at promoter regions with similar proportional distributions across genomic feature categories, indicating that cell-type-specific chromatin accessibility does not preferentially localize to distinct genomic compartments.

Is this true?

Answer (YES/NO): NO